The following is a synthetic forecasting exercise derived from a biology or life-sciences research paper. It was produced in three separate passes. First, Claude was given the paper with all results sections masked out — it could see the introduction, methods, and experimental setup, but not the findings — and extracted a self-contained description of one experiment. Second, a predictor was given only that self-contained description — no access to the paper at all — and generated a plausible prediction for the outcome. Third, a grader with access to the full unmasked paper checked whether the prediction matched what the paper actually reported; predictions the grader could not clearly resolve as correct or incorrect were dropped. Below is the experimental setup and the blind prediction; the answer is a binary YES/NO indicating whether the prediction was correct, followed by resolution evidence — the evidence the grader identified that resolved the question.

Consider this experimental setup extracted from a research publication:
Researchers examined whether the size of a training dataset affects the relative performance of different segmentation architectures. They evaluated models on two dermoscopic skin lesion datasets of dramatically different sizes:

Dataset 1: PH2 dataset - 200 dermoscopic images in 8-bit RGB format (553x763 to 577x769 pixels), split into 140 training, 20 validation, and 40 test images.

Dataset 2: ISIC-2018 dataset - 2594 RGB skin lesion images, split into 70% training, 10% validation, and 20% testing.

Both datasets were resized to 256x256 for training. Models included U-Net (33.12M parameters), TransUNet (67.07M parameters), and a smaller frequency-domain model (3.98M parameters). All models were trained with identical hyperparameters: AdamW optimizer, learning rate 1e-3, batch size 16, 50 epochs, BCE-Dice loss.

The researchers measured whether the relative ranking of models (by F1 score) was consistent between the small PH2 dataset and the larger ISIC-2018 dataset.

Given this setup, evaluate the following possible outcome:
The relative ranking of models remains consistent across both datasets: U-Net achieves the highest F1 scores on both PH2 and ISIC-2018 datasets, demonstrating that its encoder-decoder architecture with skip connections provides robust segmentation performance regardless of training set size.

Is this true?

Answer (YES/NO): NO